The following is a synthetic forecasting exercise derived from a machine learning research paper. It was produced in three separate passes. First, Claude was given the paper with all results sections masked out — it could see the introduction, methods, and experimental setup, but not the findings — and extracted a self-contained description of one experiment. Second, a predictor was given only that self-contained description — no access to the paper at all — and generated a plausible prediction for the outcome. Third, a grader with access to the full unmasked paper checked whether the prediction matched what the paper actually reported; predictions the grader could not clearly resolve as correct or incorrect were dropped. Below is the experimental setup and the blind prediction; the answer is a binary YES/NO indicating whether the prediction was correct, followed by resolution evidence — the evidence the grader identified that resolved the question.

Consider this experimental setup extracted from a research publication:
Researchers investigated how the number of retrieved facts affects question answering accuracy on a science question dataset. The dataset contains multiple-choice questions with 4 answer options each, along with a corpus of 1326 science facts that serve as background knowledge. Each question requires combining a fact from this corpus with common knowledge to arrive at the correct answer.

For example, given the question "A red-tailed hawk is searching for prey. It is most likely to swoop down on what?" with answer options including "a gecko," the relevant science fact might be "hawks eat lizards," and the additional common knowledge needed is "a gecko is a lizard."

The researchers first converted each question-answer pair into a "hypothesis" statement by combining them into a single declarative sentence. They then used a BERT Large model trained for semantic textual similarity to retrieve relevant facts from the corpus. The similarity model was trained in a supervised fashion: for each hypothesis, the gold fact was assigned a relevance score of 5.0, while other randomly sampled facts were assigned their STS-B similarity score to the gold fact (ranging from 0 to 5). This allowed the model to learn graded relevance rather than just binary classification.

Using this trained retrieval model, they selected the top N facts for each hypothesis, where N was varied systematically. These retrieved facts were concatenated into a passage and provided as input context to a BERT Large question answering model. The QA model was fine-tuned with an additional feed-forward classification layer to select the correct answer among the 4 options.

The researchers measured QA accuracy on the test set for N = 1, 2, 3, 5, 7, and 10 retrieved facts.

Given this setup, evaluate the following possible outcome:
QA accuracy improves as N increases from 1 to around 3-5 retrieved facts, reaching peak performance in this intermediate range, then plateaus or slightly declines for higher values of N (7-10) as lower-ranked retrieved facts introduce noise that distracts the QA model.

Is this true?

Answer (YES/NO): NO